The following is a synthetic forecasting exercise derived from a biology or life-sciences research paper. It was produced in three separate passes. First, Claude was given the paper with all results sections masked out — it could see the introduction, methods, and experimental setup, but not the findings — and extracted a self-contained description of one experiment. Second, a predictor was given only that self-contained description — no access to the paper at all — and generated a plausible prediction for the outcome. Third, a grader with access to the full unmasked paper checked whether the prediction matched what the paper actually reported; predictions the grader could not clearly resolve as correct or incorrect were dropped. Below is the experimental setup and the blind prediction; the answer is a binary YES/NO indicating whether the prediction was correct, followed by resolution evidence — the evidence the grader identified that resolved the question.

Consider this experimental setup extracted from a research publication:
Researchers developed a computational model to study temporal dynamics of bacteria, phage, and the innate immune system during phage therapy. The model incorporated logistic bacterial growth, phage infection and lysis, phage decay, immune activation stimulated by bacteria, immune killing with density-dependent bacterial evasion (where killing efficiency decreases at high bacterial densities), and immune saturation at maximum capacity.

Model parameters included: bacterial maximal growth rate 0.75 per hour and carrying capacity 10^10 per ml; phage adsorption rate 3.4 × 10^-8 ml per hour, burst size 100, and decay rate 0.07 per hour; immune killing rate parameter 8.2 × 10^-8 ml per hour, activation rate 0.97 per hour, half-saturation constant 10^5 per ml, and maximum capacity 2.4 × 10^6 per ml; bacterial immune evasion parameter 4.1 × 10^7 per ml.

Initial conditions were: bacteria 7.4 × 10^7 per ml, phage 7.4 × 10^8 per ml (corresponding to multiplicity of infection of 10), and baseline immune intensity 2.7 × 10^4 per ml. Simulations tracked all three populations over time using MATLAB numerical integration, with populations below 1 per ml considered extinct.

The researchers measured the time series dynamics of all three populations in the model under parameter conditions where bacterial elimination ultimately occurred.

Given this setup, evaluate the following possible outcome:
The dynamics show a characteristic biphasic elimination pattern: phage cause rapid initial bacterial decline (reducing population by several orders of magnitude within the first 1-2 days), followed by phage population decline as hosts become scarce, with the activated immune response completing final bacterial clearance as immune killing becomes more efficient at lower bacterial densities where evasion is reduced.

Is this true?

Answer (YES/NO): NO